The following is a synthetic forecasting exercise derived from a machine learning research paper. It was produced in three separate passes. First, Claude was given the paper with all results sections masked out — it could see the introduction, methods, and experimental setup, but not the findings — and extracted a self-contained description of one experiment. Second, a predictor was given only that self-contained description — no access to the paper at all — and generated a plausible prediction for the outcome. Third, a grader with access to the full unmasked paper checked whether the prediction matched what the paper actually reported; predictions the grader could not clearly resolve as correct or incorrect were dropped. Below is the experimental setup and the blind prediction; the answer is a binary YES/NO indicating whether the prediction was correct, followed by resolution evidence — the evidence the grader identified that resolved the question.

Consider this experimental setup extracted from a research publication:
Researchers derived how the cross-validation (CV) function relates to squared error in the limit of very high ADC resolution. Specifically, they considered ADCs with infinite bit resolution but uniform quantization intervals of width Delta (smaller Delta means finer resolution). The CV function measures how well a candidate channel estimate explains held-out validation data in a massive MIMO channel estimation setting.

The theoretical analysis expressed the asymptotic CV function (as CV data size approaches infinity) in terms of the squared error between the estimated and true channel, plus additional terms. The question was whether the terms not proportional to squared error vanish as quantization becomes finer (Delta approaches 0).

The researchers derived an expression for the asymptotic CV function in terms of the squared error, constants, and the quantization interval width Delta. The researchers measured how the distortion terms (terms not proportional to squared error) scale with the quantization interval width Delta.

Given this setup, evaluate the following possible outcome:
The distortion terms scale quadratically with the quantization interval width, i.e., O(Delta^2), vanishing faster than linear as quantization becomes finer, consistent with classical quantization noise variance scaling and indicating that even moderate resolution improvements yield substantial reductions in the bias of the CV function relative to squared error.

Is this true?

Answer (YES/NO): NO